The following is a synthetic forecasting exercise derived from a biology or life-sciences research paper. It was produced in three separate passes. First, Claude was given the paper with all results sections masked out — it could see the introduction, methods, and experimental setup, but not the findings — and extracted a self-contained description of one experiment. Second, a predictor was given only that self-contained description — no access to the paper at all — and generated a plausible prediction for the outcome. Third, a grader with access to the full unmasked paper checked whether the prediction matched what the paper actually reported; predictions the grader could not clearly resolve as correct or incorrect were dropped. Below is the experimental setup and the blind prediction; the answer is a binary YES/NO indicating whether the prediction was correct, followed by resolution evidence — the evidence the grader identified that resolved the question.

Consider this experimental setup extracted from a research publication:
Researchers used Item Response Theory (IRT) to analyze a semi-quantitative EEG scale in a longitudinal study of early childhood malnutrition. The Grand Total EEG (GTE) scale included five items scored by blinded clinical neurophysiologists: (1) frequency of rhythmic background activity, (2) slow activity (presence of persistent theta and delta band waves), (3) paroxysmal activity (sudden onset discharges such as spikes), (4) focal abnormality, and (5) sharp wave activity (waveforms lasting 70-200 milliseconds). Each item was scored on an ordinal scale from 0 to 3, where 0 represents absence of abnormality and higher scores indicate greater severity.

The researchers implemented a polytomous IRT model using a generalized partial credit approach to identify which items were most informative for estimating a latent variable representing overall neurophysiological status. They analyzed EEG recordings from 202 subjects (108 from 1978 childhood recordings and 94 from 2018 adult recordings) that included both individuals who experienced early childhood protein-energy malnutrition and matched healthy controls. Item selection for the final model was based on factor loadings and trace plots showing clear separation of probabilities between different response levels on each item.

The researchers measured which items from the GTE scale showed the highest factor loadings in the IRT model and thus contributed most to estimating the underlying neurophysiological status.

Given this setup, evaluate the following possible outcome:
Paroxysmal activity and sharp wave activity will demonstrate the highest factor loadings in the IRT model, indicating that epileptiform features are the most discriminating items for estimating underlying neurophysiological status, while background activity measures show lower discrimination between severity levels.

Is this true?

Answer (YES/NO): NO